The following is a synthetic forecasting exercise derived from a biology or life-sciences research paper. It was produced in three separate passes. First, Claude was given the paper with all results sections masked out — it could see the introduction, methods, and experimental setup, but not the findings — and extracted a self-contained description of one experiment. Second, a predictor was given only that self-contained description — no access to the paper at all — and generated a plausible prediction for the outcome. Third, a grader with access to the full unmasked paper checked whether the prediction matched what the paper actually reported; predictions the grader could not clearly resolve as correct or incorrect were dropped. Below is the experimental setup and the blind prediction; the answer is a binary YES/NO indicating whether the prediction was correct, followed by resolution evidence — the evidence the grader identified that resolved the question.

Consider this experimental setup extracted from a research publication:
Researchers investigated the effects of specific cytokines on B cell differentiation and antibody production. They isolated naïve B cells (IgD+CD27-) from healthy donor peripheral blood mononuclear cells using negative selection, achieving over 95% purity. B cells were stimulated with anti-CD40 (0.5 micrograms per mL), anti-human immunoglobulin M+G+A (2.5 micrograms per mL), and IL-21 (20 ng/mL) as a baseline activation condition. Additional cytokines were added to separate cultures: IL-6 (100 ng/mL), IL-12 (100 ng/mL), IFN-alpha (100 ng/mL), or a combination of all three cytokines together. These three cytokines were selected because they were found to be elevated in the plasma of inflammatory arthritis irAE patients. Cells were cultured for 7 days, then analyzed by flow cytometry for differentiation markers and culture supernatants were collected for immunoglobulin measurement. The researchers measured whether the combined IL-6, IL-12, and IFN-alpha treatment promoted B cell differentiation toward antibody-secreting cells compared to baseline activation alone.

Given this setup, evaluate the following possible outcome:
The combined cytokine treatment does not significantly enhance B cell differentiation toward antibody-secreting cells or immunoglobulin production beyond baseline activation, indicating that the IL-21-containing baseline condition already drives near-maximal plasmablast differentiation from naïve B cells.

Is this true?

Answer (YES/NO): NO